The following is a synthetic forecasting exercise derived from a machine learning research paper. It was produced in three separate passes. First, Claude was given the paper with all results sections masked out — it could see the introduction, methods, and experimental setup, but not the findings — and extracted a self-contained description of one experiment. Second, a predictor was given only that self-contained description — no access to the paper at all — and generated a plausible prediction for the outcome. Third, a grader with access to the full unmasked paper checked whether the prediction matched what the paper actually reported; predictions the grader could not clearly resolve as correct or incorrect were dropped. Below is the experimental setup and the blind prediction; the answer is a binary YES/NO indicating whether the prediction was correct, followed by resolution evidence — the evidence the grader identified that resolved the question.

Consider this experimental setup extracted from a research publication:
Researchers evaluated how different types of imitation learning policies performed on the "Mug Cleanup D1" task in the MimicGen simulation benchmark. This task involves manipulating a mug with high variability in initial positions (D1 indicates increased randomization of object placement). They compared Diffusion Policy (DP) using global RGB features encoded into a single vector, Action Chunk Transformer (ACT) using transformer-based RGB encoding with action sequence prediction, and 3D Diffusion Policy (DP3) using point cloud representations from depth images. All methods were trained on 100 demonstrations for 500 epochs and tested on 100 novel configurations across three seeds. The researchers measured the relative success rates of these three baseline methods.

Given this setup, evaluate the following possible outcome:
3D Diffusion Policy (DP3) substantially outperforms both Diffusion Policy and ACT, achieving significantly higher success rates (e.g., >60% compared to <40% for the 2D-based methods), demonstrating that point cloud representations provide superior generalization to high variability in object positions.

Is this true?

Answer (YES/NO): NO